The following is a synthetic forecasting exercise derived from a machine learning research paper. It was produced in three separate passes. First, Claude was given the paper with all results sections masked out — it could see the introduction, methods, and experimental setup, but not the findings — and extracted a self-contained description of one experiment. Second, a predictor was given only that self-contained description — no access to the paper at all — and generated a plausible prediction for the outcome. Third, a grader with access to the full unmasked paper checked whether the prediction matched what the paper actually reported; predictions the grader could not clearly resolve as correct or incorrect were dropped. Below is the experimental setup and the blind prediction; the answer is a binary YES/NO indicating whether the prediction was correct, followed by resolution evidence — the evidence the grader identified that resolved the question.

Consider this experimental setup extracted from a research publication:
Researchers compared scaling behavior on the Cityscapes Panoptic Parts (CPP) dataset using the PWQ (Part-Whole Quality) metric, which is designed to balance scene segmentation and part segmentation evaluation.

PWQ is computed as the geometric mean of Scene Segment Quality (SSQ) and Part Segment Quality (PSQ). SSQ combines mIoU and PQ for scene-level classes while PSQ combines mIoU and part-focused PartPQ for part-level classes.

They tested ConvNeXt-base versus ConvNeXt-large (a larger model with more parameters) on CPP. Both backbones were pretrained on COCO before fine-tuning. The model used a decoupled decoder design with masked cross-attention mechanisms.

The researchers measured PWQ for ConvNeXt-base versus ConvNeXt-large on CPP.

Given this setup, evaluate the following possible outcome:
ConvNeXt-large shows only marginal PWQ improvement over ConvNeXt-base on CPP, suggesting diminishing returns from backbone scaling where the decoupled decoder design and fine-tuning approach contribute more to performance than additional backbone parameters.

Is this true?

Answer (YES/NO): NO